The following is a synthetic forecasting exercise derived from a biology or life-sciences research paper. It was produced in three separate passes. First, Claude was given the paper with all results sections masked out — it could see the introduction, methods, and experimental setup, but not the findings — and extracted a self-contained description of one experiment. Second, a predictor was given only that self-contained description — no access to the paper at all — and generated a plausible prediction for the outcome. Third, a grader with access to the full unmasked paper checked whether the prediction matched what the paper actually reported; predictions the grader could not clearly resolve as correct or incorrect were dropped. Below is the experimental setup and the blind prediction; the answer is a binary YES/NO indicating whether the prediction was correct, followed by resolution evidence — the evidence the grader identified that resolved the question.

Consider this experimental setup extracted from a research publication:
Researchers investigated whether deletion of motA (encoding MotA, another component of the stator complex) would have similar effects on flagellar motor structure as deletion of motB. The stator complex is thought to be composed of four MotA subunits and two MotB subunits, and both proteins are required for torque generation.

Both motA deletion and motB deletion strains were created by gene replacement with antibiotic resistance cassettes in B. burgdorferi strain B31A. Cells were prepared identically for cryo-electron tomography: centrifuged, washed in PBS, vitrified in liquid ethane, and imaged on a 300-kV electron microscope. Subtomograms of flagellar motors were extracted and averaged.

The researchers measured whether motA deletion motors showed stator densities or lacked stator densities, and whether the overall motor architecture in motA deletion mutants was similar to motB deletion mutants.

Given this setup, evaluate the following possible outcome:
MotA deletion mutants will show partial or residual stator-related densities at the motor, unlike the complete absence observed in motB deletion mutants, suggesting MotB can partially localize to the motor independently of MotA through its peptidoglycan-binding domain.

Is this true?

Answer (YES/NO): NO